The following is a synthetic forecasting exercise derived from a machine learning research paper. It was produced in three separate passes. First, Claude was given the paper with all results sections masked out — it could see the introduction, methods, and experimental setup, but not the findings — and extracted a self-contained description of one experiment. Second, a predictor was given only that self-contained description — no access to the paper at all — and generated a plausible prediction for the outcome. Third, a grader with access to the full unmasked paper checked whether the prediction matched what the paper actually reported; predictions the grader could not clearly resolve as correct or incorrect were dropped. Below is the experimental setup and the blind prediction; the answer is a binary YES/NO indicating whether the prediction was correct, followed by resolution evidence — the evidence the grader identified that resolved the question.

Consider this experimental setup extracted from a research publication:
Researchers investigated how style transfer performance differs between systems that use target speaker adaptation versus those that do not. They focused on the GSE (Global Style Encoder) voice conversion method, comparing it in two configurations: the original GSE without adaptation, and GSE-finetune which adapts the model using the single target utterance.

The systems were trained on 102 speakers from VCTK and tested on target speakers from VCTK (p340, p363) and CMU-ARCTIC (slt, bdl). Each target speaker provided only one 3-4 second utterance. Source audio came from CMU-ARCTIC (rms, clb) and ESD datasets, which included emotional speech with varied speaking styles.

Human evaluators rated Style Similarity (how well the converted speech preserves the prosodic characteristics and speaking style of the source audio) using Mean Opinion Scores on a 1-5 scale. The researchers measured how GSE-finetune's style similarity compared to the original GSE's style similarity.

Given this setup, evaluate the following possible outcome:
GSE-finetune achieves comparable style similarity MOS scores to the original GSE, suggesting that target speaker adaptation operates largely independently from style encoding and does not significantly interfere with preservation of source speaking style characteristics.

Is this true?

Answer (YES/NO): NO